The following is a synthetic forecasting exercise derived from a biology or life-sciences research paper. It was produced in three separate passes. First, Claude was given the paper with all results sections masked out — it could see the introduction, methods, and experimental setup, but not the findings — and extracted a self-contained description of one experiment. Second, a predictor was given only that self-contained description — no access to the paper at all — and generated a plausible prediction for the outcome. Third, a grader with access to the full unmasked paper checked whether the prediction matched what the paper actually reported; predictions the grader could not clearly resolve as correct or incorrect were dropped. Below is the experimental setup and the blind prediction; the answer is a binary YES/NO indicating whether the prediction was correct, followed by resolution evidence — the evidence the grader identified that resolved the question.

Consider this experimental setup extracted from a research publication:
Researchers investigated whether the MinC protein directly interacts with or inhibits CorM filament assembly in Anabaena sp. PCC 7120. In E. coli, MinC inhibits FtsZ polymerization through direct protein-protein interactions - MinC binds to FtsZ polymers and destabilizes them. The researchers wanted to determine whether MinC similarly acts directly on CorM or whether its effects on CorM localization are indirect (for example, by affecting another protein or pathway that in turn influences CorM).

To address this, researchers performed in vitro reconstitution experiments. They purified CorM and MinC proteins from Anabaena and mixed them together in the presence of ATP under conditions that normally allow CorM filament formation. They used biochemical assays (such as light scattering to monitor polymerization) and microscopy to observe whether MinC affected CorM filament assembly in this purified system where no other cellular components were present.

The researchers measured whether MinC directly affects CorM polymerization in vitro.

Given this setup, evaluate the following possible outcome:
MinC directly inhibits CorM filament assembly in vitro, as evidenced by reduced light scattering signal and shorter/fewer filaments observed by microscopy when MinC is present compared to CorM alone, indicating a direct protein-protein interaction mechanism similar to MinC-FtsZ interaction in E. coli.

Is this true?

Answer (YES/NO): NO